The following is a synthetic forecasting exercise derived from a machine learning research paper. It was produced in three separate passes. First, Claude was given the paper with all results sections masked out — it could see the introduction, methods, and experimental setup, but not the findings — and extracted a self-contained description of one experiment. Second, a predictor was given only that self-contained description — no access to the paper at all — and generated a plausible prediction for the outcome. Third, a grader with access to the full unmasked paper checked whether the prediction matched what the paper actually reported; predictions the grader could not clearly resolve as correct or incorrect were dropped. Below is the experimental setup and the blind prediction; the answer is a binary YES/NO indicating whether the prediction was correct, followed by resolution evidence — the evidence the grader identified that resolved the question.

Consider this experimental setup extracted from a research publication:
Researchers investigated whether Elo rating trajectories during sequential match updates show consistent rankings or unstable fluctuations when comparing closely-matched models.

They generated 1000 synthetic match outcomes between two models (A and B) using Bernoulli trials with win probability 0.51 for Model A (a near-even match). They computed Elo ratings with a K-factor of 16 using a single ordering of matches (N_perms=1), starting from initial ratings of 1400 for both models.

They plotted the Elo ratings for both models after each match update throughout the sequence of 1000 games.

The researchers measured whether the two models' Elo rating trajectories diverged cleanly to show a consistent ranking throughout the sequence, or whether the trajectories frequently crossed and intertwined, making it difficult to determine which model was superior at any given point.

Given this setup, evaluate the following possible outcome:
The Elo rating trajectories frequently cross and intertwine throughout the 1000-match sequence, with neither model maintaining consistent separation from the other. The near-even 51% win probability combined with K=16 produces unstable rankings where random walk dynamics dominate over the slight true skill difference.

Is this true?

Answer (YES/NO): YES